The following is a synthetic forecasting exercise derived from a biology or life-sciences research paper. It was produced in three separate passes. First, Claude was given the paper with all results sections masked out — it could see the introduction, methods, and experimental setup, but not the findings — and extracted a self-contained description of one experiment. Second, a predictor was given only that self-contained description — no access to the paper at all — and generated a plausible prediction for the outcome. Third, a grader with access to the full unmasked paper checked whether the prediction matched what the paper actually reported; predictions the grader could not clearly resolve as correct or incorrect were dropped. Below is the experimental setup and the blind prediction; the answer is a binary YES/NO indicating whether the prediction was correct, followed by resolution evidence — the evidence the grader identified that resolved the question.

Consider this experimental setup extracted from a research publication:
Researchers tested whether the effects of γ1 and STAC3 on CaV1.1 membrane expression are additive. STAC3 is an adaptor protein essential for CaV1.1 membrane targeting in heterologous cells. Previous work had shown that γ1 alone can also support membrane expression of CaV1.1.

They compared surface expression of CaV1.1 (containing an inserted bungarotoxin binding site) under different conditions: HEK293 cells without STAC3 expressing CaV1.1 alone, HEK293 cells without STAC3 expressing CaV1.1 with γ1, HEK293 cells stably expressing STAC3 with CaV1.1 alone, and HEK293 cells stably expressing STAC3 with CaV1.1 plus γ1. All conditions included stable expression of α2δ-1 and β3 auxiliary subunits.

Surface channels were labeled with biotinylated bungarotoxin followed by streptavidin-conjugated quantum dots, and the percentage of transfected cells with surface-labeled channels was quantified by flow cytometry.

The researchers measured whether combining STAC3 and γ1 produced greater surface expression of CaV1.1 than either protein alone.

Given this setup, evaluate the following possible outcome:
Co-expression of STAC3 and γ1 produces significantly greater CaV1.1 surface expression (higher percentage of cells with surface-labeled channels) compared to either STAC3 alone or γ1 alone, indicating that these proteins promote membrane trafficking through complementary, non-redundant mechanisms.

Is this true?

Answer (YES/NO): NO